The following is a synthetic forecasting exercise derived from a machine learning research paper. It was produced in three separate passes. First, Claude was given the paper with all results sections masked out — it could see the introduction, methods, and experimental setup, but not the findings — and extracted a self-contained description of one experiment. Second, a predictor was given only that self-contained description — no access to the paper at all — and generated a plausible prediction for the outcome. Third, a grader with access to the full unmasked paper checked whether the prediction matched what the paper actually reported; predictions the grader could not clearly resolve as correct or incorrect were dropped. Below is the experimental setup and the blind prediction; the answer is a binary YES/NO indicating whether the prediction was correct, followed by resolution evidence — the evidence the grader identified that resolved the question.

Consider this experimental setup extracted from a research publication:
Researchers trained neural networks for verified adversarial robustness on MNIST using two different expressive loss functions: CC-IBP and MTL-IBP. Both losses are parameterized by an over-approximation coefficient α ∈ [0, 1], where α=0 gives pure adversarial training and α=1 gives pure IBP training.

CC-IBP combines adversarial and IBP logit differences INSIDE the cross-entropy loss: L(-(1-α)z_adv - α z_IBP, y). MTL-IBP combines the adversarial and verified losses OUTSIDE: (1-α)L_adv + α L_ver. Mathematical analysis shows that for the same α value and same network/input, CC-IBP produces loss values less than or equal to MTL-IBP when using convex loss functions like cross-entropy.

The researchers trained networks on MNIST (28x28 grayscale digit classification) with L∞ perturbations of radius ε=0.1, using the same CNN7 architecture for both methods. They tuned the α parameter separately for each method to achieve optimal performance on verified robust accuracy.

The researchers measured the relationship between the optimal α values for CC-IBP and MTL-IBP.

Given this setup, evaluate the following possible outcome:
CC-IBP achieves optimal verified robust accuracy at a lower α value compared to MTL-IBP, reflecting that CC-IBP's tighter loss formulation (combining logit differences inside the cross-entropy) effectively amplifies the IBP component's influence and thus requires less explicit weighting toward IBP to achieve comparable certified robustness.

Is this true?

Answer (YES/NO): NO